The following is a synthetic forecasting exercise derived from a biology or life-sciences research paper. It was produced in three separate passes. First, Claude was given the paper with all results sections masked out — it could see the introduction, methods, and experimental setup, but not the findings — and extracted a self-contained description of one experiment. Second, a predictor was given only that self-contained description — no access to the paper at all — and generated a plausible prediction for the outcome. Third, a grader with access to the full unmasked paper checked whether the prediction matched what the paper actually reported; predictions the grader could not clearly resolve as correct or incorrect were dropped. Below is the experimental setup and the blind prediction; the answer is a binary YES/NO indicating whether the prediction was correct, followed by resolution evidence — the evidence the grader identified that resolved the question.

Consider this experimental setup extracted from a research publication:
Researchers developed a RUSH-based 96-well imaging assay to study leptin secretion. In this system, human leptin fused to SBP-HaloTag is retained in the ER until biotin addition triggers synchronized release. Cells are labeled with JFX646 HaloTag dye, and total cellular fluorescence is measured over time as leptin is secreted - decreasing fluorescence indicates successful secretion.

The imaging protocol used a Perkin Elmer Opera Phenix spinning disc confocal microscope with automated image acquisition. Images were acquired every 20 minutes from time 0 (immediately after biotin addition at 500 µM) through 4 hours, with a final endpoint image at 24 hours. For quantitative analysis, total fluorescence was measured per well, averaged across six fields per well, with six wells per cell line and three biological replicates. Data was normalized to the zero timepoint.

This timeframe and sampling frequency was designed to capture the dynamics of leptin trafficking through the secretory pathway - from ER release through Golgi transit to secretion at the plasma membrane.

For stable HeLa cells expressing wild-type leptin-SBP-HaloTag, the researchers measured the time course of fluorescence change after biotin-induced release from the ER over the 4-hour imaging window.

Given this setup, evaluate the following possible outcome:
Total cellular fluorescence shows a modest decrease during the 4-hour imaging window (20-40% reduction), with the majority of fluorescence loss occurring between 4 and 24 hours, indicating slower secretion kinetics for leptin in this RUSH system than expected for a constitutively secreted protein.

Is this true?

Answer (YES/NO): NO